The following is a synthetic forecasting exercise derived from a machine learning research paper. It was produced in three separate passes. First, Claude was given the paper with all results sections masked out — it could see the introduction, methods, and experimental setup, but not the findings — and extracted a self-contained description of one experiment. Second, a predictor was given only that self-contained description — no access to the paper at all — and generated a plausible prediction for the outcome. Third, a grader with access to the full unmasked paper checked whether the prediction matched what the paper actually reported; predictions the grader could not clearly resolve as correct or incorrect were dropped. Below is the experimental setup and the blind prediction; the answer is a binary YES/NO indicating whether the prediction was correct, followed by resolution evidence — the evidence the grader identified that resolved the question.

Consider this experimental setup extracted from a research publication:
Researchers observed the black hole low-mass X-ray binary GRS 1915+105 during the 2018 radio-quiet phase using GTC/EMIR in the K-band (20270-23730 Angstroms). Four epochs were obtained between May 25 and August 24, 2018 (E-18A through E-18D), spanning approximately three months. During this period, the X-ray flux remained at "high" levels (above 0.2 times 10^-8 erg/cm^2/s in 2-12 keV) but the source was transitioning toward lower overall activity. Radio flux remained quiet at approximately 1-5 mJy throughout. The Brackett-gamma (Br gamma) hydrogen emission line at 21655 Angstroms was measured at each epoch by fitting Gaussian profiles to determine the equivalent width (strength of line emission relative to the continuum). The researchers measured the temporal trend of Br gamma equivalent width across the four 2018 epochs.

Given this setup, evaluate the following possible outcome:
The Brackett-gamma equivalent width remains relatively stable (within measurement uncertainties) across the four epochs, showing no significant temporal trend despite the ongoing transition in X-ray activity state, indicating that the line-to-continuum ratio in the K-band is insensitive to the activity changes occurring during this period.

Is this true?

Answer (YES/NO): NO